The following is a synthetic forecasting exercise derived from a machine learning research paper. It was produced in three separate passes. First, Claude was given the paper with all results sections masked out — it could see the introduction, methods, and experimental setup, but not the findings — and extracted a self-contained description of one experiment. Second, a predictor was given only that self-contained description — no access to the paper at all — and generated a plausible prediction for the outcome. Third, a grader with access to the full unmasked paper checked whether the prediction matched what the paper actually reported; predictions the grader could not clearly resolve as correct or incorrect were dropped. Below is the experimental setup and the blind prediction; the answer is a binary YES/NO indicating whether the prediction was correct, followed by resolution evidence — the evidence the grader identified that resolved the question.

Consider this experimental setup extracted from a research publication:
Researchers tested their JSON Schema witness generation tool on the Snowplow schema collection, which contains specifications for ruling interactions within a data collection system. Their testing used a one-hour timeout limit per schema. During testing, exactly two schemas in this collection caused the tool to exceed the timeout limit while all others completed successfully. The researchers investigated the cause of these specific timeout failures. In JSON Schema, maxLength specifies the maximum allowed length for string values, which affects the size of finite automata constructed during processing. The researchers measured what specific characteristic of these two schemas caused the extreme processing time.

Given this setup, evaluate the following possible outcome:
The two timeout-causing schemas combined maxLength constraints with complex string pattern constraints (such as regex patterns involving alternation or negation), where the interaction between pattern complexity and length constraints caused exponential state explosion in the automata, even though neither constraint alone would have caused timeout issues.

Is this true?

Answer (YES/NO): NO